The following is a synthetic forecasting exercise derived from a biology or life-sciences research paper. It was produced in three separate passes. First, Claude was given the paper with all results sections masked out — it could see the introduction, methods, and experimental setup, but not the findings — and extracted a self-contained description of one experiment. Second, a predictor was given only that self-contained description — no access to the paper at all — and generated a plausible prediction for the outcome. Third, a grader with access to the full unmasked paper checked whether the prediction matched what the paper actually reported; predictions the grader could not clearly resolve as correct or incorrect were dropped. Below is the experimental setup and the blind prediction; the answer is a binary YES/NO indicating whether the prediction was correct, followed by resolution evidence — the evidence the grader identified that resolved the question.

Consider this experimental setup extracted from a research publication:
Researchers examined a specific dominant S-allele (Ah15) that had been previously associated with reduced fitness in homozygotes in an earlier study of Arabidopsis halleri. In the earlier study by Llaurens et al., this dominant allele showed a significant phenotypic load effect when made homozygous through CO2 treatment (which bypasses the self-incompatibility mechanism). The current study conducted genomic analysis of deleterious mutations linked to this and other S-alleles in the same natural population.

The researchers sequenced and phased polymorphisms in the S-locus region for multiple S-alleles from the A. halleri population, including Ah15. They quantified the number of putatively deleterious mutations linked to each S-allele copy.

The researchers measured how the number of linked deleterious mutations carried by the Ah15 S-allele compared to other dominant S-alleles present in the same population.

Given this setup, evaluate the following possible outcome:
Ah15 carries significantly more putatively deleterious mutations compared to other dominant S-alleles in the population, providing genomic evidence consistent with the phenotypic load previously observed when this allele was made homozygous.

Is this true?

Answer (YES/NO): NO